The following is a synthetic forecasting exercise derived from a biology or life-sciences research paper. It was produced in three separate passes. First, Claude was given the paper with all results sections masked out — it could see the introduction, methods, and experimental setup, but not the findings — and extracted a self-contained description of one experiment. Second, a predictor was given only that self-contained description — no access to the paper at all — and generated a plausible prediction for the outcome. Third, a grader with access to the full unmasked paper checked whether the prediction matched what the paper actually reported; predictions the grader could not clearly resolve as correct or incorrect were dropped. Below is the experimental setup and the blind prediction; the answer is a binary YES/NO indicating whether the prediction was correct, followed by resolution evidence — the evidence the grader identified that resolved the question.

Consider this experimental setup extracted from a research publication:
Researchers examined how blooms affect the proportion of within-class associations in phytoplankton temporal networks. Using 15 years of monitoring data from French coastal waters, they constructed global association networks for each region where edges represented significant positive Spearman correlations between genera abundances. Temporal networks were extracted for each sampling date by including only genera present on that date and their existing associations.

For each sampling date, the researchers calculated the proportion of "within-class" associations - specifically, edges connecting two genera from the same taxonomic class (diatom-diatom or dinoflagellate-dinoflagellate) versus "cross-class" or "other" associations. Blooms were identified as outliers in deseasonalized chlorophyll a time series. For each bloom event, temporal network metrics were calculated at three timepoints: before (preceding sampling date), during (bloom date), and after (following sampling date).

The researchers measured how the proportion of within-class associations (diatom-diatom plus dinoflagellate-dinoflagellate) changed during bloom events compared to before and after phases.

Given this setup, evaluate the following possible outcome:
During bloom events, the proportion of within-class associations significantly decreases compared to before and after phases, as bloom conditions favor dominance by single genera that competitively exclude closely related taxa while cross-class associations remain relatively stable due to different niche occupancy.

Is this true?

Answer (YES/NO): NO